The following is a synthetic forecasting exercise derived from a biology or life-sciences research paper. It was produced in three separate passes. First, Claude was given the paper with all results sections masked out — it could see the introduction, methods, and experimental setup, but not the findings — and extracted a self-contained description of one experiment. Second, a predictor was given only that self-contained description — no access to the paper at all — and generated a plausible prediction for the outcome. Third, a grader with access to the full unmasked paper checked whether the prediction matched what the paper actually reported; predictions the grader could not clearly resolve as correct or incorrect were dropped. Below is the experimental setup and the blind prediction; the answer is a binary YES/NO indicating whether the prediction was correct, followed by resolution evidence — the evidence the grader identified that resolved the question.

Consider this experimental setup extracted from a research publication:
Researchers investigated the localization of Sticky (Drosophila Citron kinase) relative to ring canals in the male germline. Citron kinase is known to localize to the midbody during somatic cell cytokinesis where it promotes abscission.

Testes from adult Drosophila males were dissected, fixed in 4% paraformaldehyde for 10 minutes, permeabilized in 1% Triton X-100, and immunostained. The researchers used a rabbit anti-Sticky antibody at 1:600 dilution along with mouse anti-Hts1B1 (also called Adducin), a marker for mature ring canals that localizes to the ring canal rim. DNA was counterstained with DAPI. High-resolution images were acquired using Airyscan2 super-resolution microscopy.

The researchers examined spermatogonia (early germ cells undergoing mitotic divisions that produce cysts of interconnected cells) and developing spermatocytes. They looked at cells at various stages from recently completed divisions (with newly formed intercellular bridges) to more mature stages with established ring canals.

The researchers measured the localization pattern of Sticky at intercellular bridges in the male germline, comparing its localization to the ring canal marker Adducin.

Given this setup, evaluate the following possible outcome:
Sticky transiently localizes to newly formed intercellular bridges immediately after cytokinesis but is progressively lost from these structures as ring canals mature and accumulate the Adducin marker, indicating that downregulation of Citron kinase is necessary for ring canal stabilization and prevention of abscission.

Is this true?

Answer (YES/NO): NO